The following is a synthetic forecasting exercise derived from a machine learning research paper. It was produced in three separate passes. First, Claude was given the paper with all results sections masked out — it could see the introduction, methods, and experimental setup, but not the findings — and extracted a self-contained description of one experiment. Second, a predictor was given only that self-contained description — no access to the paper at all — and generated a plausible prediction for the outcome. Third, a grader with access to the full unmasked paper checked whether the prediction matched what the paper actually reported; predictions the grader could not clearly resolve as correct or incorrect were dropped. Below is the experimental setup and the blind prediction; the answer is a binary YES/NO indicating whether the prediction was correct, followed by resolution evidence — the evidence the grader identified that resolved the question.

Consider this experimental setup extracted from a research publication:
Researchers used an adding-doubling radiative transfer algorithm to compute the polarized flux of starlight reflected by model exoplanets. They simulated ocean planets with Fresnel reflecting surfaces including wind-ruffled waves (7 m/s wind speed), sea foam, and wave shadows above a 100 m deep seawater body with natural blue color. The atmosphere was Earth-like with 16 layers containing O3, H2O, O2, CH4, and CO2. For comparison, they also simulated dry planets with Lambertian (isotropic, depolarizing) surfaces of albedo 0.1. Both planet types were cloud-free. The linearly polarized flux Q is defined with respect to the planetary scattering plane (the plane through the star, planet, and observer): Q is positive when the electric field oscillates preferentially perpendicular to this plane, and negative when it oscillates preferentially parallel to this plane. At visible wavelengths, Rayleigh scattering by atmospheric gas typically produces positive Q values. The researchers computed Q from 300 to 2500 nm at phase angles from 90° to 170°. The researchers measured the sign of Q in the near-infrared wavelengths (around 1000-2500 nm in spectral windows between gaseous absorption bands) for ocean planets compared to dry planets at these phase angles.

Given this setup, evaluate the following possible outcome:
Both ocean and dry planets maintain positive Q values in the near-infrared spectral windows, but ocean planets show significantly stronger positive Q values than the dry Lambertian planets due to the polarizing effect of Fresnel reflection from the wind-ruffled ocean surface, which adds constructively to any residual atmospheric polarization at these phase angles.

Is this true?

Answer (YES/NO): NO